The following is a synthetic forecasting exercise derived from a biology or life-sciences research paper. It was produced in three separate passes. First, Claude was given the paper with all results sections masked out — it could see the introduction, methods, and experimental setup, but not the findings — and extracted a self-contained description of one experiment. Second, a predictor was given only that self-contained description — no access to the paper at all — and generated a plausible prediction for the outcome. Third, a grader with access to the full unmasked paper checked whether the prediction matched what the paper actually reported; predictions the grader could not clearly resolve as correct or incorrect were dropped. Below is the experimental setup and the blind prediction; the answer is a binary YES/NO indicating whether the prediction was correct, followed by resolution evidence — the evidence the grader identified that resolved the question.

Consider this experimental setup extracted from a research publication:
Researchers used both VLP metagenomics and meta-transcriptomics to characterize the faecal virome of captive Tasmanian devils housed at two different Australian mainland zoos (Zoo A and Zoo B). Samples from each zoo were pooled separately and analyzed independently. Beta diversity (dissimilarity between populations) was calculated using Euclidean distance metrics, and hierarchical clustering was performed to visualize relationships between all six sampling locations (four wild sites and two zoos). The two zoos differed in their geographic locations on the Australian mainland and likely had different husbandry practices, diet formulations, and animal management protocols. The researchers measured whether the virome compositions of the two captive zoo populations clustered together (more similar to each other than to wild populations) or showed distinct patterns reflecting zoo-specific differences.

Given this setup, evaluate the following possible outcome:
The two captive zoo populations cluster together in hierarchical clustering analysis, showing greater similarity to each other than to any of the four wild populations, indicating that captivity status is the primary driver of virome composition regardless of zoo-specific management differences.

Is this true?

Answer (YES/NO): YES